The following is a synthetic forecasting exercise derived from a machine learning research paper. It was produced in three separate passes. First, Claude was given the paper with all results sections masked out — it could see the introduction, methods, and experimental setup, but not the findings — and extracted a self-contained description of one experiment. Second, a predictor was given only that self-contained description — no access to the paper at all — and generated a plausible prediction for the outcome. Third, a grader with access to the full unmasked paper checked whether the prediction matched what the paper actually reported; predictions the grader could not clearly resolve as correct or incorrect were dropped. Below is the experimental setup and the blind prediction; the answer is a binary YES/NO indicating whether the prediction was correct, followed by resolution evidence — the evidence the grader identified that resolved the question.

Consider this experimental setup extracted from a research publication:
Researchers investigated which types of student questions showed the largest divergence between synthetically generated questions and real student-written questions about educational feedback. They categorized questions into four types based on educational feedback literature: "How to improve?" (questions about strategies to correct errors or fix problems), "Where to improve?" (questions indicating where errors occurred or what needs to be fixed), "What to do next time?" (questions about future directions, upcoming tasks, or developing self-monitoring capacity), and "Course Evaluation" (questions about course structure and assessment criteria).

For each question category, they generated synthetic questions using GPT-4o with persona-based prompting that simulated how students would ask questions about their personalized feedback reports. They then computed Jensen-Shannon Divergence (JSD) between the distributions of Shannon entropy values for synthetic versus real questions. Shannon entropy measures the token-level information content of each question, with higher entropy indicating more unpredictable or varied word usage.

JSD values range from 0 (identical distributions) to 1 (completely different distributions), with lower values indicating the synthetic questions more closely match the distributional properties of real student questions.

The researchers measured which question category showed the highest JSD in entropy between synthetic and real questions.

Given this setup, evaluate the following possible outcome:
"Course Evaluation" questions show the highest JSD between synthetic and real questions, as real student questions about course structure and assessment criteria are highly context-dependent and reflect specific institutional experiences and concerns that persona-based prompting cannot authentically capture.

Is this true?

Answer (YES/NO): NO